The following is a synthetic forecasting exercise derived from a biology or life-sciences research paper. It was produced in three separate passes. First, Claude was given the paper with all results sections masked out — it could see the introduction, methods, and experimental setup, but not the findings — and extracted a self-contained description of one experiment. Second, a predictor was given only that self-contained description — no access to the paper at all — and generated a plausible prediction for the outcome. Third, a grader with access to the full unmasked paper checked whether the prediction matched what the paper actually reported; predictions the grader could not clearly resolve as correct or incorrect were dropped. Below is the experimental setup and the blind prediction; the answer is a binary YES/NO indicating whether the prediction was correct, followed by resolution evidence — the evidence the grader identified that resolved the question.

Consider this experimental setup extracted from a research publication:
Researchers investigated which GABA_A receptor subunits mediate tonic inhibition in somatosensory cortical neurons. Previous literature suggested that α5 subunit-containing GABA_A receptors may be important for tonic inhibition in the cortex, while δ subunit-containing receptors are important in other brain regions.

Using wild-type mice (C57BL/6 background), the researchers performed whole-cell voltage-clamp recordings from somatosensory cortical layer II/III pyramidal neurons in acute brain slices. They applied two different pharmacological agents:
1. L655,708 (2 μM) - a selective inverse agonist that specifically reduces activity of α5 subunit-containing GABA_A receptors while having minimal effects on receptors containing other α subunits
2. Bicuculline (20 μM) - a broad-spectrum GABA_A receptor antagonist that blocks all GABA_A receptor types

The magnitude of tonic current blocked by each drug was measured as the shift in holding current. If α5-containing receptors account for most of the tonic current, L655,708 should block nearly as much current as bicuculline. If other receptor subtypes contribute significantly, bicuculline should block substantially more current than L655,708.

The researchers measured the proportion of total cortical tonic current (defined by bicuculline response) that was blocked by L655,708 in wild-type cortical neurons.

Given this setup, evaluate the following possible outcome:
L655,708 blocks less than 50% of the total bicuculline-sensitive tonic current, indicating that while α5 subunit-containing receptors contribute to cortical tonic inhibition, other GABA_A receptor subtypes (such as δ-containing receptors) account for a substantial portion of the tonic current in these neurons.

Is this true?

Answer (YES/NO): NO